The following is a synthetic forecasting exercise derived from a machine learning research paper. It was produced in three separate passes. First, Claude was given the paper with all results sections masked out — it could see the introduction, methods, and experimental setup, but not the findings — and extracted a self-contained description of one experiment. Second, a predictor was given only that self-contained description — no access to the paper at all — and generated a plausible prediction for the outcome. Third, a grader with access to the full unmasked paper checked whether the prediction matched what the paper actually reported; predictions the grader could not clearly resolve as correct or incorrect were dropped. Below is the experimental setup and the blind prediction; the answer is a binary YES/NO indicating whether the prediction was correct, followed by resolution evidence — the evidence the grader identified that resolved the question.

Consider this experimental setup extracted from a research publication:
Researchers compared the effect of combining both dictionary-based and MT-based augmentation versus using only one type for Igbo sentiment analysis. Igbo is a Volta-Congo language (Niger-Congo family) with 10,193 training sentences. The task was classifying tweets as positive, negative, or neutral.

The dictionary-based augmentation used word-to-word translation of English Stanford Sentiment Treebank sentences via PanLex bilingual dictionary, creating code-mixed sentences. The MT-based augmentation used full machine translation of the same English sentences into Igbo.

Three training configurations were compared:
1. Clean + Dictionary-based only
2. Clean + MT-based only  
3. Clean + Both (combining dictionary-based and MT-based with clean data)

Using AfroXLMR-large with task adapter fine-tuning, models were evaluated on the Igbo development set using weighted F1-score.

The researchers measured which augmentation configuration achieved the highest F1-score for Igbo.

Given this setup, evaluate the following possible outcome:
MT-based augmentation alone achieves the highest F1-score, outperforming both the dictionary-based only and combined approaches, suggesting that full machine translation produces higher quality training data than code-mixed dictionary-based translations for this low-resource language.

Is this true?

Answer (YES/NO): NO